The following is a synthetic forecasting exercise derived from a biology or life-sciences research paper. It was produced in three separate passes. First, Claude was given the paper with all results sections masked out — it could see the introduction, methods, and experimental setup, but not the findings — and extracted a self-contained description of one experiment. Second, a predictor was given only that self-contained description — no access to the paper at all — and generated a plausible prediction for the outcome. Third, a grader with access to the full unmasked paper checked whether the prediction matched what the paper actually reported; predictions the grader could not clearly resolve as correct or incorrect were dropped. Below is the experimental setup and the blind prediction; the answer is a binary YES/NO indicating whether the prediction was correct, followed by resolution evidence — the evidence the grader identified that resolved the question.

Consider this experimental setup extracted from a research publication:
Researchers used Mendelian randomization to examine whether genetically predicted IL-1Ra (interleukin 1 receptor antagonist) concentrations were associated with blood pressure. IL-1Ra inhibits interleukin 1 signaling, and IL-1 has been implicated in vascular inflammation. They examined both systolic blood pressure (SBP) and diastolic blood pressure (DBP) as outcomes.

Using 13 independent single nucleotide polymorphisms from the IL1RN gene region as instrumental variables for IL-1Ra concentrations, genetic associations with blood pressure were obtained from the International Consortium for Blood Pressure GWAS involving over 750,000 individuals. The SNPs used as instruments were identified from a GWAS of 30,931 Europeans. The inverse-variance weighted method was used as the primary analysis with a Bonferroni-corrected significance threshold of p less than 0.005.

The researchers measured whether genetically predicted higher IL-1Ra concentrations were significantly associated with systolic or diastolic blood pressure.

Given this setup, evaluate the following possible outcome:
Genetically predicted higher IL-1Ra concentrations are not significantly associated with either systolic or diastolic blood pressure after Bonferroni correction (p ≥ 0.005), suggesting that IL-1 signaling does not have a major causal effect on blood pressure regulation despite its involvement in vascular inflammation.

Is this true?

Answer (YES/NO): YES